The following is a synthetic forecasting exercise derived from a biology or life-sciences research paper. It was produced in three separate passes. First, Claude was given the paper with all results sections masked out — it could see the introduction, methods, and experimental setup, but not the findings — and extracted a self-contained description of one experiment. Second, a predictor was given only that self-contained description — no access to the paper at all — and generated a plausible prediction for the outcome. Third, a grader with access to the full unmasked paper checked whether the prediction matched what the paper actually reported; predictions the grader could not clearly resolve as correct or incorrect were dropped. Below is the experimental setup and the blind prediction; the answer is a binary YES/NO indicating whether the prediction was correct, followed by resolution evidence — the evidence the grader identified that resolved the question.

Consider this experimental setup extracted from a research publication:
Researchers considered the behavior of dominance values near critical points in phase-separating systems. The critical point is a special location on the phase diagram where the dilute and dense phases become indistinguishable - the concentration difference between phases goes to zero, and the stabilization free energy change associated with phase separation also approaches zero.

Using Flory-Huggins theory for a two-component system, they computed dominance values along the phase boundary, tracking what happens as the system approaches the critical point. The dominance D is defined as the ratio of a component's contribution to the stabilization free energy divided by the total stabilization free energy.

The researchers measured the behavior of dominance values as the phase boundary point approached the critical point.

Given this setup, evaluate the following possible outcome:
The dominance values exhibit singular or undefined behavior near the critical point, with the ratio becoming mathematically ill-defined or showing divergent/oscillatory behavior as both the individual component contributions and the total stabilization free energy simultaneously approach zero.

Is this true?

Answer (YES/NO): YES